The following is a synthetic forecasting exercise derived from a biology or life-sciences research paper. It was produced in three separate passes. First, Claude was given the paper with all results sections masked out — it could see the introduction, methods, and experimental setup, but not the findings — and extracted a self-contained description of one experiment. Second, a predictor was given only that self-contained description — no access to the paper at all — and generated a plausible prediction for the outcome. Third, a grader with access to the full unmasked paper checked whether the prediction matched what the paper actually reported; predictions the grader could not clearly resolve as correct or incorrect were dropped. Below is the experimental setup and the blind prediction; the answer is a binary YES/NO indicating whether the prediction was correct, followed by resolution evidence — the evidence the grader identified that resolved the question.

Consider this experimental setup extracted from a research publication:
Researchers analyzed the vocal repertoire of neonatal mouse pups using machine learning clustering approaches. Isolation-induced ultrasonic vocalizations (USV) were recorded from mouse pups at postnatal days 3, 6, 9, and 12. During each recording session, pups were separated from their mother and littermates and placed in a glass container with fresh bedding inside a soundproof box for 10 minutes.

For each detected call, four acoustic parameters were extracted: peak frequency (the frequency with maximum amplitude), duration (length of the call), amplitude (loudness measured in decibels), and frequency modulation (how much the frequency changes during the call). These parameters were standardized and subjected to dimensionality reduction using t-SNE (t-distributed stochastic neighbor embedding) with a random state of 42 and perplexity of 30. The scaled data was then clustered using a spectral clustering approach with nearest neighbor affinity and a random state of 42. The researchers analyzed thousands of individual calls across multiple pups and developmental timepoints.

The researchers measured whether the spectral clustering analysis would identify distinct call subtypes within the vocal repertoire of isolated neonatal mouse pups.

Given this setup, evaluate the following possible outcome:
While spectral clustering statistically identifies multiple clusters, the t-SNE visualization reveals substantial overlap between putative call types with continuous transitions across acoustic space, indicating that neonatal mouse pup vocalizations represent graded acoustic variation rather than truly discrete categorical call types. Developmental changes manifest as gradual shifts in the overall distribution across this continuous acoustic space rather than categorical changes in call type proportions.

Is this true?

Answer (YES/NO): NO